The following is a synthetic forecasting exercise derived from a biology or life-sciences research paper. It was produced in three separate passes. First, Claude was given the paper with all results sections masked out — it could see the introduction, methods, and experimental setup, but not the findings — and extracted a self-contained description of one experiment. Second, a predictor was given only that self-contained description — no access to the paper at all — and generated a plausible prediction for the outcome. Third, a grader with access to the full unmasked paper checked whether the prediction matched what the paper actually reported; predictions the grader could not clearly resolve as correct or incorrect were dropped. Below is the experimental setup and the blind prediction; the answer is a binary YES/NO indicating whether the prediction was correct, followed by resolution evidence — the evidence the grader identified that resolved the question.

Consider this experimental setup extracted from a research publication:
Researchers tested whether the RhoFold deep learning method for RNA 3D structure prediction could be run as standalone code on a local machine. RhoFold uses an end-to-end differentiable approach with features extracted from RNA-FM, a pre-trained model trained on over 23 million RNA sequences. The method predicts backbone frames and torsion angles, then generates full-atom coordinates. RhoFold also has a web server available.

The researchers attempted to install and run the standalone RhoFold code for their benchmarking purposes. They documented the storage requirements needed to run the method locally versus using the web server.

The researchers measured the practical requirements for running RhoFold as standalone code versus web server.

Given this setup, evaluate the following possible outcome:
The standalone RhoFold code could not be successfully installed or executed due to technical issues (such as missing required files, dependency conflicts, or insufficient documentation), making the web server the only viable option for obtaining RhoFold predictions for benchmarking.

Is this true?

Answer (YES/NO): NO